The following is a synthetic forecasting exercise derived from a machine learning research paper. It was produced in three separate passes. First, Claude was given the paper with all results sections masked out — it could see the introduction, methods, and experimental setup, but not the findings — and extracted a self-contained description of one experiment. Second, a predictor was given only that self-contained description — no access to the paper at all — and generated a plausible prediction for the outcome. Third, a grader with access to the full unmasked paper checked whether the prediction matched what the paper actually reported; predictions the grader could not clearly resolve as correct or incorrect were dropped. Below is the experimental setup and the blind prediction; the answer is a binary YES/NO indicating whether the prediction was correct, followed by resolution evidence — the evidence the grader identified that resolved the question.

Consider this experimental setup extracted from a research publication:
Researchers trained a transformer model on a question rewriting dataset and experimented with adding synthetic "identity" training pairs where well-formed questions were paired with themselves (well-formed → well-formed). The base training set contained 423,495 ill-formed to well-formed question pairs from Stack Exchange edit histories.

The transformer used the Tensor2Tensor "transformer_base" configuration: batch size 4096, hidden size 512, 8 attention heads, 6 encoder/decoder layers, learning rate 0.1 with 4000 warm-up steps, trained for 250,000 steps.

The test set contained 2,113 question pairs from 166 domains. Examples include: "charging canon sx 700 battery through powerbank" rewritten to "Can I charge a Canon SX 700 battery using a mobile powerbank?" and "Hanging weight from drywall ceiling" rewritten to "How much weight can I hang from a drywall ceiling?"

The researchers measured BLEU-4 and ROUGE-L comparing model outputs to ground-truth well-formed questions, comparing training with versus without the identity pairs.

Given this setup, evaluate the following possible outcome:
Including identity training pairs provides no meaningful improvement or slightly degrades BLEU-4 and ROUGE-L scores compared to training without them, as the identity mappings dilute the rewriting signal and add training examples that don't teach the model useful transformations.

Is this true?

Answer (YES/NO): NO